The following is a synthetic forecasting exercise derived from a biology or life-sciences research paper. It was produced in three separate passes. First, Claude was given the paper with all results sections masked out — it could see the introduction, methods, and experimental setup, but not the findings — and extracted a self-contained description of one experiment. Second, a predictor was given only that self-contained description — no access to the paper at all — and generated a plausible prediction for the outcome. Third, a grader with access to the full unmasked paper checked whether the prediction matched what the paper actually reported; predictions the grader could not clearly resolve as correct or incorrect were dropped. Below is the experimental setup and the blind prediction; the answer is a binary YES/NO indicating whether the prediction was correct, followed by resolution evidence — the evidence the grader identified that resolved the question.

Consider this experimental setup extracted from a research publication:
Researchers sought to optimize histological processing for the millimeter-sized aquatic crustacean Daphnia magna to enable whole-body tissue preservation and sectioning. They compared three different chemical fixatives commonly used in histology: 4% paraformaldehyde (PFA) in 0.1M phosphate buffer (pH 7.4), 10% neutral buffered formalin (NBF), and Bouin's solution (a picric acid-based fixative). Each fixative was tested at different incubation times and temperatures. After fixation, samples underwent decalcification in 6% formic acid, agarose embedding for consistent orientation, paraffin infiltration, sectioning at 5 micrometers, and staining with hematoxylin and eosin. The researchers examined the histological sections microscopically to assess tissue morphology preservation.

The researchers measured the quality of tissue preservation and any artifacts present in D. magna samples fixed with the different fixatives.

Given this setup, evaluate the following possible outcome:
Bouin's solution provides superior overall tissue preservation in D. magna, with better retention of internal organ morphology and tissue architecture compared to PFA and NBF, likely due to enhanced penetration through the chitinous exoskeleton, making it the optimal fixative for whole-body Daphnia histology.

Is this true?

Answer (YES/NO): YES